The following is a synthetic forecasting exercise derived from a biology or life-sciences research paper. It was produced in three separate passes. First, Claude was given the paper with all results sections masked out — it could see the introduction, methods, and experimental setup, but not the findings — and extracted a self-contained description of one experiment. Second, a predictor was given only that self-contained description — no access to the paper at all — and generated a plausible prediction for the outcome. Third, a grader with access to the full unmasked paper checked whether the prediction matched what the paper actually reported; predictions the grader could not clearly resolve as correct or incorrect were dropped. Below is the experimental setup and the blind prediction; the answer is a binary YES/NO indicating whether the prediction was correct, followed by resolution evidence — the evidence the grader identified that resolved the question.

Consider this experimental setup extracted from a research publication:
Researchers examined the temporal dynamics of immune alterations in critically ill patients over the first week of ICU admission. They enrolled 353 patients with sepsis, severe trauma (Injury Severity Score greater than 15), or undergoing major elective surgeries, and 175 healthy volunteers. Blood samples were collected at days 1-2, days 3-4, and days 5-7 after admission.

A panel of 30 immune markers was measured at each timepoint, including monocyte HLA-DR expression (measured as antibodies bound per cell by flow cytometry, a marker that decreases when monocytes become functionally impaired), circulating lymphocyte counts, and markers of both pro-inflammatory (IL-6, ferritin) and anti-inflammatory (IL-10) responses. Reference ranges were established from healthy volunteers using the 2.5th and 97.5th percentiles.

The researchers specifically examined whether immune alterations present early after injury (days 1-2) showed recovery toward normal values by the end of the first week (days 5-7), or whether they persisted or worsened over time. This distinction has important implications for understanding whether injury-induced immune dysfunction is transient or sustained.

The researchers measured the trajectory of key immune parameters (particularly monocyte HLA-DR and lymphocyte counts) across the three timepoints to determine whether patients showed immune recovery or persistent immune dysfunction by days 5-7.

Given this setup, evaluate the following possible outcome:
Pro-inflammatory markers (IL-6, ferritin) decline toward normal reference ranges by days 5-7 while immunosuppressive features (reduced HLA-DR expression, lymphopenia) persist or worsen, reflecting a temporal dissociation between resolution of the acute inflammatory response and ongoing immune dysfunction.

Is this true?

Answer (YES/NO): NO